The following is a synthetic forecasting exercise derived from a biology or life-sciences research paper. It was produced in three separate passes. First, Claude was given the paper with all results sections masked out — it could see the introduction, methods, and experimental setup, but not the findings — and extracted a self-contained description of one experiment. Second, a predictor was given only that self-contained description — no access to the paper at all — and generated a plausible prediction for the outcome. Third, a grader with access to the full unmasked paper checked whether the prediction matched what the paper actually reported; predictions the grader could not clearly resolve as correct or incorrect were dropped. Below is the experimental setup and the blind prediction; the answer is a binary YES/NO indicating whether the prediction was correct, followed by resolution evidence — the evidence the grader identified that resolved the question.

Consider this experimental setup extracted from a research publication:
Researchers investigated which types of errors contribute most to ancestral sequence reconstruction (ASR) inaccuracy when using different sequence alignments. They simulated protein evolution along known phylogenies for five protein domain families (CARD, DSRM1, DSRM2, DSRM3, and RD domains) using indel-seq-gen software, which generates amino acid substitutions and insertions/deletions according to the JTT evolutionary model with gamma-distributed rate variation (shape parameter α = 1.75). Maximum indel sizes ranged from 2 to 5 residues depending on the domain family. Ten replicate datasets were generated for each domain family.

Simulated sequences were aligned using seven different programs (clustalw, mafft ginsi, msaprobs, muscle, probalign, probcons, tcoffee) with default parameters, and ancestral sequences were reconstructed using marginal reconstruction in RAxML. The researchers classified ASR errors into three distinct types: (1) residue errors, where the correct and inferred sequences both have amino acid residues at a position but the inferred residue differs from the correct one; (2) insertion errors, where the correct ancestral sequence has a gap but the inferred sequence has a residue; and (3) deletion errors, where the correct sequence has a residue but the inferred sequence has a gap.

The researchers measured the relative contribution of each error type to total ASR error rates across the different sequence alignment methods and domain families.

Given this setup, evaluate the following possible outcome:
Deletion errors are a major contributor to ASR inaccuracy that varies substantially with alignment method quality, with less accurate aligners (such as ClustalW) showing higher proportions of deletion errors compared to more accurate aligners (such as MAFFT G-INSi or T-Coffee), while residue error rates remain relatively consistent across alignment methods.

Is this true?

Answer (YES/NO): NO